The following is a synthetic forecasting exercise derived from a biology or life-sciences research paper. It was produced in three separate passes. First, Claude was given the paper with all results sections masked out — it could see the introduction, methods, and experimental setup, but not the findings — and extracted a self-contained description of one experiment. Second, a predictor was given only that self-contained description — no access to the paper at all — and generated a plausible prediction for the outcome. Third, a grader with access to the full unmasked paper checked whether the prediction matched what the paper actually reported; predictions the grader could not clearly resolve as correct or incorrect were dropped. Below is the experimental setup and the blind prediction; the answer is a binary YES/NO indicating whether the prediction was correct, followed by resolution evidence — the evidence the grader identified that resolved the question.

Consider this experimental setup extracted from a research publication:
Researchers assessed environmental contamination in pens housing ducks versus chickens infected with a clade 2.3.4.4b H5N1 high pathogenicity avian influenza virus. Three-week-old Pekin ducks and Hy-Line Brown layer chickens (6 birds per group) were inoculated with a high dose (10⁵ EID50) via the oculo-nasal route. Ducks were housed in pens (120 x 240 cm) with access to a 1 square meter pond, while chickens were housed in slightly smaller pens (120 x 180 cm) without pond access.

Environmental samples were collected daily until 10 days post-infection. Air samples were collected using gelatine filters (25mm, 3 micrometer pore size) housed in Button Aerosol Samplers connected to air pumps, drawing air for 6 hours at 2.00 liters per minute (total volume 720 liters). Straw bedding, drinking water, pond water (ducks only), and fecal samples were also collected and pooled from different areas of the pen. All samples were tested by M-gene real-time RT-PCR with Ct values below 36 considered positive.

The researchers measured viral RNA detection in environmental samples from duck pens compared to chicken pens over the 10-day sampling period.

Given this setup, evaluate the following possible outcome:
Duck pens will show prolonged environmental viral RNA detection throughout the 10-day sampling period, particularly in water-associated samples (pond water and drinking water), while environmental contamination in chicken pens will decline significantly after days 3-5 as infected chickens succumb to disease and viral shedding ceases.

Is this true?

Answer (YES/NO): NO